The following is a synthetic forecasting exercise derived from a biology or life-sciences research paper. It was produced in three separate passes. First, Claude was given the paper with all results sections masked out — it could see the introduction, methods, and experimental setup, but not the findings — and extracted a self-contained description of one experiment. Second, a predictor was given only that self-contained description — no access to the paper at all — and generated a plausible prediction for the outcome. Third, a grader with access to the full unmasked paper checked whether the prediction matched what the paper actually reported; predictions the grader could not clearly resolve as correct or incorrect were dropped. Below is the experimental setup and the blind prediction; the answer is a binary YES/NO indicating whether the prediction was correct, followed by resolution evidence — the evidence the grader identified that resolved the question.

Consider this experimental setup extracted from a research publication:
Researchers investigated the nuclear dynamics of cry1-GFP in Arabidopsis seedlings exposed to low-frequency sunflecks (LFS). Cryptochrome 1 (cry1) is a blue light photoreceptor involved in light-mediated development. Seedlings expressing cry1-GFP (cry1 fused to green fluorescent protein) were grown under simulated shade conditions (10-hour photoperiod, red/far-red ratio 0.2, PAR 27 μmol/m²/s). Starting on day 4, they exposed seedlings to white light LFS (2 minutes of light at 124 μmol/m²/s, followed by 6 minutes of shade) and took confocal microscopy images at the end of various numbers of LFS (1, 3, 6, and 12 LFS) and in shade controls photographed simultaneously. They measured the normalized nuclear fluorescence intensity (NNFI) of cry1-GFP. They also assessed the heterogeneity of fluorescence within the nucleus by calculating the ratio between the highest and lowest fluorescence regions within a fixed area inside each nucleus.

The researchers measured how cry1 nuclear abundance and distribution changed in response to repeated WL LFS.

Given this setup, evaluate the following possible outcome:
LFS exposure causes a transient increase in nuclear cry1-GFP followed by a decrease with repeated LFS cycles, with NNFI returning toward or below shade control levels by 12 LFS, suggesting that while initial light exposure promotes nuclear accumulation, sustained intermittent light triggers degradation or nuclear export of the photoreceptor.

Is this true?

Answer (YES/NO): NO